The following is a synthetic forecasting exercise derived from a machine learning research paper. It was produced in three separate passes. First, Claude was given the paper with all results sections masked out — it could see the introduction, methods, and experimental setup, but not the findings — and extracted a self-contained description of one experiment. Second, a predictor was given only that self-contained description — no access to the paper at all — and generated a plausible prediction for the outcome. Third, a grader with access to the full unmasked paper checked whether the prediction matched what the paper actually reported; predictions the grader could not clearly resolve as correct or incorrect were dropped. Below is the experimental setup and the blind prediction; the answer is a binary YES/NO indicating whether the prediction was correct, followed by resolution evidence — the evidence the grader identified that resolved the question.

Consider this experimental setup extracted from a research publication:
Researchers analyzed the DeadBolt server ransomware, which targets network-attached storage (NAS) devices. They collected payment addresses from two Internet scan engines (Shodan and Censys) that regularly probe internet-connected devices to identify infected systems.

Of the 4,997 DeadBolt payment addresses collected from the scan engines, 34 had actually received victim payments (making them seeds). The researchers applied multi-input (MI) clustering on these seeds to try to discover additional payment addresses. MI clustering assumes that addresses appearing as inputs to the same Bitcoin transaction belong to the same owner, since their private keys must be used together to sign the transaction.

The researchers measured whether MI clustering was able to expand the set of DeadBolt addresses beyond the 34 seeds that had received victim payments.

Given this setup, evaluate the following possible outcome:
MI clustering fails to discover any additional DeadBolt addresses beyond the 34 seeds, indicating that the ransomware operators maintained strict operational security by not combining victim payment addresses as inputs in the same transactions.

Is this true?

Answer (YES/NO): NO